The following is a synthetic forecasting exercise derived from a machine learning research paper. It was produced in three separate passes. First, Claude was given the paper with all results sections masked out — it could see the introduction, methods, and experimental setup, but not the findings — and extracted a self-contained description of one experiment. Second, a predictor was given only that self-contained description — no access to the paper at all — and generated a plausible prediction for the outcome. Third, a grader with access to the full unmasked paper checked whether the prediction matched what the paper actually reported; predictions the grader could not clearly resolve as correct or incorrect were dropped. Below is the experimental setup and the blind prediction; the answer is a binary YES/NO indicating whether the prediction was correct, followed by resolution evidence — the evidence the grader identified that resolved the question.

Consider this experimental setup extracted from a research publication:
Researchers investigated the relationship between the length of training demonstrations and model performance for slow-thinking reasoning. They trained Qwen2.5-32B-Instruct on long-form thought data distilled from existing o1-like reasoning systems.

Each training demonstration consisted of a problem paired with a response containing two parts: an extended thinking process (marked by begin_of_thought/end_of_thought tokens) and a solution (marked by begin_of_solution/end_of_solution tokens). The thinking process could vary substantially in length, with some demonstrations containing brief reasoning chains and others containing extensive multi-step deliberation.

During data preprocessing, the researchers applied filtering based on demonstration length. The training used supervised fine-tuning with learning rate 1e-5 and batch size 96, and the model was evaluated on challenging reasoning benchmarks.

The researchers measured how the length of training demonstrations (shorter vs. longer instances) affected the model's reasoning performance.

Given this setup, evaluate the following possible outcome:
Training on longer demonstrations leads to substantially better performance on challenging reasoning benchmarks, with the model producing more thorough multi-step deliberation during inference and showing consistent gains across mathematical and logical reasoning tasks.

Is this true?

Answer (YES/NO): YES